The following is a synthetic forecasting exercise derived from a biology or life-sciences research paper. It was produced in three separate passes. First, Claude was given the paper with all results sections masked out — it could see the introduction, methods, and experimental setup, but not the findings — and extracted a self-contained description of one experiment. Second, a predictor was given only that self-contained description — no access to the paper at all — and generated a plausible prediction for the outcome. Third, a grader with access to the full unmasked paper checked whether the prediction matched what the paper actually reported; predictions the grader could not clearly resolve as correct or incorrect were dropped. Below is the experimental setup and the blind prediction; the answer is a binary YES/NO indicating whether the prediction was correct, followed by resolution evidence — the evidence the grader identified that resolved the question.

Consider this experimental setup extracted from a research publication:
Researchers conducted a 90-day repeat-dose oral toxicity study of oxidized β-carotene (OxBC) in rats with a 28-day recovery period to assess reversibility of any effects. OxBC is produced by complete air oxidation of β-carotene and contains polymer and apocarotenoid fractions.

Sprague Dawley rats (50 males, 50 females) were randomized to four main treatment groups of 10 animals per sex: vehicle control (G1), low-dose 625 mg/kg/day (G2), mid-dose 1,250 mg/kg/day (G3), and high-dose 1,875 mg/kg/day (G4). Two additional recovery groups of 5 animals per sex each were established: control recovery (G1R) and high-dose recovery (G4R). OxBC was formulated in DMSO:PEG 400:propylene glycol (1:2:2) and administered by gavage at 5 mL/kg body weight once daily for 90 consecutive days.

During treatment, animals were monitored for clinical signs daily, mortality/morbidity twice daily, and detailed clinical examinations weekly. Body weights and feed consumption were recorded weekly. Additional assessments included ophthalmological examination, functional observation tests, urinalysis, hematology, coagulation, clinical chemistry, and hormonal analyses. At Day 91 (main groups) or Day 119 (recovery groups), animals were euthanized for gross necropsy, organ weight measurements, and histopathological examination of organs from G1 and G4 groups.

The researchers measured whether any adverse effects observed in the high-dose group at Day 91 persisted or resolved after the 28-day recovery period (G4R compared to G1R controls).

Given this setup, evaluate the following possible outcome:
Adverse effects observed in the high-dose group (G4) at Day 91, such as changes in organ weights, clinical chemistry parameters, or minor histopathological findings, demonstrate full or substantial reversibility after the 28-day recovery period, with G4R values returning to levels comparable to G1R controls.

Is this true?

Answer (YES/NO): NO